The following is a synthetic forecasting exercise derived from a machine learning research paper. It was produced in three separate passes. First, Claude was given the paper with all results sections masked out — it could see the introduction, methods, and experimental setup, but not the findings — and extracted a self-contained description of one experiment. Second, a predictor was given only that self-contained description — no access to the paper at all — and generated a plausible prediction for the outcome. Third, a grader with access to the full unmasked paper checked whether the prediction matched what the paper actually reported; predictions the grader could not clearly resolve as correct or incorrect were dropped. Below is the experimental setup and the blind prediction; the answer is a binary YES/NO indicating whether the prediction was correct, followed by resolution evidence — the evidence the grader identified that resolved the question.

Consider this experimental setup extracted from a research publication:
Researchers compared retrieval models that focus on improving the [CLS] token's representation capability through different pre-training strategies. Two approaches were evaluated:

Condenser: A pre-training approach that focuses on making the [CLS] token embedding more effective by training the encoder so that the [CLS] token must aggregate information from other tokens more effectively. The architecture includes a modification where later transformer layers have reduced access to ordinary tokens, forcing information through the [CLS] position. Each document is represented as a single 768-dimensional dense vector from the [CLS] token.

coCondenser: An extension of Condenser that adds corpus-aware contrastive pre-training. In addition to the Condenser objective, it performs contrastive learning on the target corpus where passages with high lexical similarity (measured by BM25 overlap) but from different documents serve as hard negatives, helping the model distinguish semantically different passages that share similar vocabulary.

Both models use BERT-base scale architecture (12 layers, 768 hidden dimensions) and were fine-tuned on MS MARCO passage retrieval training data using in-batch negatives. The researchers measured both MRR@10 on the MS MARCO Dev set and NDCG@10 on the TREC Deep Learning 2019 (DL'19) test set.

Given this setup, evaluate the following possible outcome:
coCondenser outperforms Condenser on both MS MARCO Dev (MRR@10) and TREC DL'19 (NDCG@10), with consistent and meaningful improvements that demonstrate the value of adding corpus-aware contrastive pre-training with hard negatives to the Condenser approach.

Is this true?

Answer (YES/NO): NO